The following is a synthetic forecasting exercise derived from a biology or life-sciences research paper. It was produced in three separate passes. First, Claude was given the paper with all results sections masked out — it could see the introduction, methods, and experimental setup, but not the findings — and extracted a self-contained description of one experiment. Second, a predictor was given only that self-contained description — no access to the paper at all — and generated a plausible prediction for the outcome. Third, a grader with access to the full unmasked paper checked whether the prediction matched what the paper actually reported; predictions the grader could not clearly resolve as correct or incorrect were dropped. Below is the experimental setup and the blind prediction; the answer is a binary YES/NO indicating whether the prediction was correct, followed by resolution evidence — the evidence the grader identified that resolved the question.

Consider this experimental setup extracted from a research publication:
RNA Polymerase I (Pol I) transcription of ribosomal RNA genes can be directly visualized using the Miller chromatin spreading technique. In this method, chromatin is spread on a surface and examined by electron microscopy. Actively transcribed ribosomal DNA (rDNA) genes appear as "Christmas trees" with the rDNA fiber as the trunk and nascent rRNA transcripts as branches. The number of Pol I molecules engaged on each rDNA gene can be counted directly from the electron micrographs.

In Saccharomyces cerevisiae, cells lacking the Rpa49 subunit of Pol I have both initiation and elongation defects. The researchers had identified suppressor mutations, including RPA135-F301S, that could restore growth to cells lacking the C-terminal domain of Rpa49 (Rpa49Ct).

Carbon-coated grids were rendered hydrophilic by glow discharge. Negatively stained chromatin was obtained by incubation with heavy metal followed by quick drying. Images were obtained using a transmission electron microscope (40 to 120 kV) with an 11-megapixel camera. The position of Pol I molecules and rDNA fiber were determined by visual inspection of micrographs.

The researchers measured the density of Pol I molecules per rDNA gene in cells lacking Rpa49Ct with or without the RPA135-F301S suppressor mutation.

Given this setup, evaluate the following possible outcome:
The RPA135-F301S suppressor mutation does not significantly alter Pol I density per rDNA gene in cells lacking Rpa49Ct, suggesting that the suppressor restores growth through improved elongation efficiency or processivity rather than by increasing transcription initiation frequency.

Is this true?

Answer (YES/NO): NO